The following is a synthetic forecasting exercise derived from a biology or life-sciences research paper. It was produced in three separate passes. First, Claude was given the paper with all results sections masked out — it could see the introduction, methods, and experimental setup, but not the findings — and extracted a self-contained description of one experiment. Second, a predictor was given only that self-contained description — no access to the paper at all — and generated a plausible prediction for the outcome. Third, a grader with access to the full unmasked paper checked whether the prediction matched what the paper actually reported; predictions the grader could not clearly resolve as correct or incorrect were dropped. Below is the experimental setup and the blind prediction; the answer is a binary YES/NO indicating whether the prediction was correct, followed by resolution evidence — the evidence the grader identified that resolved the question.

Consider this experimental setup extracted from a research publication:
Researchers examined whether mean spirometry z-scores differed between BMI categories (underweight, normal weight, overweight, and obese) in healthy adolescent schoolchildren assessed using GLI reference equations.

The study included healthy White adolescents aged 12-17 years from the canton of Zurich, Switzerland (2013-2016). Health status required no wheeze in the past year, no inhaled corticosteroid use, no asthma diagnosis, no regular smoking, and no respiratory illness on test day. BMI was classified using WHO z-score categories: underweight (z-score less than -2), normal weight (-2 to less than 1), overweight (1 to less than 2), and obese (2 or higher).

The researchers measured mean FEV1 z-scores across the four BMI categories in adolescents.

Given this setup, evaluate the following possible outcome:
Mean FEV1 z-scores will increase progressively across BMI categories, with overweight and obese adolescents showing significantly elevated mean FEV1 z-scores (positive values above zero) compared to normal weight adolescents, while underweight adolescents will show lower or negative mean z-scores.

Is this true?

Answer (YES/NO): NO